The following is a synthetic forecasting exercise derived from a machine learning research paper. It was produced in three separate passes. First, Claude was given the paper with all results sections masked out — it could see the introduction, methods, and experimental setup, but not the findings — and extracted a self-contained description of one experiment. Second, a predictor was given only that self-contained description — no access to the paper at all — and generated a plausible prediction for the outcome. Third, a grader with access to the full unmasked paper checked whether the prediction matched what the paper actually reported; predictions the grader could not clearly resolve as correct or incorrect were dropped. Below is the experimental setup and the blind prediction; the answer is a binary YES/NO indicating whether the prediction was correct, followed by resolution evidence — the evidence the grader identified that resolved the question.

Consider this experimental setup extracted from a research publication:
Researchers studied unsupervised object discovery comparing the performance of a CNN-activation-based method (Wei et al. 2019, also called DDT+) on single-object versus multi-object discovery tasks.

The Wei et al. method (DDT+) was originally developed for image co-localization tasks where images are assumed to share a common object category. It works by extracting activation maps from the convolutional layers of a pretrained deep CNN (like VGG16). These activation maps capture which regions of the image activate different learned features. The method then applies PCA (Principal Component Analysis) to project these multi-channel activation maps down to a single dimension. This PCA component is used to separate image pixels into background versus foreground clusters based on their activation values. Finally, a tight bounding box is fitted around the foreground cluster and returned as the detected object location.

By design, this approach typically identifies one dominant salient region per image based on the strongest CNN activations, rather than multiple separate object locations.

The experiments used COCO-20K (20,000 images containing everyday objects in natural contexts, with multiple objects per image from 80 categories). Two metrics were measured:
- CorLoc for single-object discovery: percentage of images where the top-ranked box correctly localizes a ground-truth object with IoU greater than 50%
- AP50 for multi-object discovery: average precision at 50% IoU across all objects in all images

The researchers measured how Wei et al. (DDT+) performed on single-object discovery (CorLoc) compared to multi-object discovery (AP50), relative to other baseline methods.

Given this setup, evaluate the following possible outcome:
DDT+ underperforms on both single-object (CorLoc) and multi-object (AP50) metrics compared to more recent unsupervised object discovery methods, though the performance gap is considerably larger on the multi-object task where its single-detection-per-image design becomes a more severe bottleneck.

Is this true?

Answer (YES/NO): YES